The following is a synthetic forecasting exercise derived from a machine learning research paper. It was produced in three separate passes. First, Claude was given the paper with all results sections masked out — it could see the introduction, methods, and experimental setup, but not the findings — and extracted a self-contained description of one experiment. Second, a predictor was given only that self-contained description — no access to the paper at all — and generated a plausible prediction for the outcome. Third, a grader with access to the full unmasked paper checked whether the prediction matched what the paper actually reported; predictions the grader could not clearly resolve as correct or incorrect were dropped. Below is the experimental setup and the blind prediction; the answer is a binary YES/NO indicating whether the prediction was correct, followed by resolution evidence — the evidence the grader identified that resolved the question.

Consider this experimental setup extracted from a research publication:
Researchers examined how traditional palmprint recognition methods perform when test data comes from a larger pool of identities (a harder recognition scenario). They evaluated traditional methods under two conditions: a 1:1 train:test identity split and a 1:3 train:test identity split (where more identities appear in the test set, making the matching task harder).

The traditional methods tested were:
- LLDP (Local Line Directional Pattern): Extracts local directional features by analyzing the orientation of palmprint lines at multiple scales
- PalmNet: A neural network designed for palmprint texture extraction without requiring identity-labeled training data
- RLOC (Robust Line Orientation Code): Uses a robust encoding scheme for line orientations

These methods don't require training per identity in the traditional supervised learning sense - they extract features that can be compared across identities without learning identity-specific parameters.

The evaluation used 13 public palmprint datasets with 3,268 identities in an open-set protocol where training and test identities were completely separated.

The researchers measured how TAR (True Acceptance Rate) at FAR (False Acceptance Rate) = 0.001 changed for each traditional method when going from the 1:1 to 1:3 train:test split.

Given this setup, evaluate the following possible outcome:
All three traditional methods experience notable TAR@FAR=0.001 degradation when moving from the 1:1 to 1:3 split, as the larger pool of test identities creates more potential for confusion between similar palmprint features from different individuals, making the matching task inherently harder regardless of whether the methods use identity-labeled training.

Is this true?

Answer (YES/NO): NO